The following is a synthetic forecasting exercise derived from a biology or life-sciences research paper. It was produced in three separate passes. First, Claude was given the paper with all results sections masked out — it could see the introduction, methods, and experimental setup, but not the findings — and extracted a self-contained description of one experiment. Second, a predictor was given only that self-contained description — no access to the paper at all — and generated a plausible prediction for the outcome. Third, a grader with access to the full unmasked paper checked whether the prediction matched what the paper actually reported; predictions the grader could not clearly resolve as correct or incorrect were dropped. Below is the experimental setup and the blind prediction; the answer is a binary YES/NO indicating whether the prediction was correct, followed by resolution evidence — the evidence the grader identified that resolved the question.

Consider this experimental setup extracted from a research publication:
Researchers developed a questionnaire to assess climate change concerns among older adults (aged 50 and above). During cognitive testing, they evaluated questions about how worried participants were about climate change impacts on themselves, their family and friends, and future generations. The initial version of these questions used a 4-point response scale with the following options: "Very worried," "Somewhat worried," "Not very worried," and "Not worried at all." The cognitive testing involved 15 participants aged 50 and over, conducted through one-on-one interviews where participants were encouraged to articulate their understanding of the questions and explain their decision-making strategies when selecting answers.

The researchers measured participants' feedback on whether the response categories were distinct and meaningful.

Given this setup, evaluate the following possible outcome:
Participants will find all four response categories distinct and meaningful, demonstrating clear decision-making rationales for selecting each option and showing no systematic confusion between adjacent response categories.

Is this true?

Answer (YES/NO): NO